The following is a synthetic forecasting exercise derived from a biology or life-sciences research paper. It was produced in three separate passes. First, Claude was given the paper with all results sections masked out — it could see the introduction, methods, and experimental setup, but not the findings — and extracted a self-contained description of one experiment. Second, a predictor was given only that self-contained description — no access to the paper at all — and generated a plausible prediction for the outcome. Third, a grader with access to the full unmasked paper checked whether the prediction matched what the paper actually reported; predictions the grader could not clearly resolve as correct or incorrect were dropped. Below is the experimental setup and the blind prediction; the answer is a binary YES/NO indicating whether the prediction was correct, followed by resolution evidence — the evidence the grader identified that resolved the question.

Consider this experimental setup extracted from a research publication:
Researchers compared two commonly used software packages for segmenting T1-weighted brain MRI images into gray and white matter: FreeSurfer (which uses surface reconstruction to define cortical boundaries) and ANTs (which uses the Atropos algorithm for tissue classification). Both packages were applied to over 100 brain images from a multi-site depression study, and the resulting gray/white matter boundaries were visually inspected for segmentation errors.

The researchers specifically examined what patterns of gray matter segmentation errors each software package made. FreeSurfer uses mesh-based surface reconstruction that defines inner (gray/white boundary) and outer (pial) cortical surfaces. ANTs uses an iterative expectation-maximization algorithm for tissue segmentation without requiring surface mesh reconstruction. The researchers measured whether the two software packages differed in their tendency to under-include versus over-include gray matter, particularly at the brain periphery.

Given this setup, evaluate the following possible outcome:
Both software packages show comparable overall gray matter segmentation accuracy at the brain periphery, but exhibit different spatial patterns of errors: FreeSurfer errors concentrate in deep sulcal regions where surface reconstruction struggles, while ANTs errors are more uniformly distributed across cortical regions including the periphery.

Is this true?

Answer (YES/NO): NO